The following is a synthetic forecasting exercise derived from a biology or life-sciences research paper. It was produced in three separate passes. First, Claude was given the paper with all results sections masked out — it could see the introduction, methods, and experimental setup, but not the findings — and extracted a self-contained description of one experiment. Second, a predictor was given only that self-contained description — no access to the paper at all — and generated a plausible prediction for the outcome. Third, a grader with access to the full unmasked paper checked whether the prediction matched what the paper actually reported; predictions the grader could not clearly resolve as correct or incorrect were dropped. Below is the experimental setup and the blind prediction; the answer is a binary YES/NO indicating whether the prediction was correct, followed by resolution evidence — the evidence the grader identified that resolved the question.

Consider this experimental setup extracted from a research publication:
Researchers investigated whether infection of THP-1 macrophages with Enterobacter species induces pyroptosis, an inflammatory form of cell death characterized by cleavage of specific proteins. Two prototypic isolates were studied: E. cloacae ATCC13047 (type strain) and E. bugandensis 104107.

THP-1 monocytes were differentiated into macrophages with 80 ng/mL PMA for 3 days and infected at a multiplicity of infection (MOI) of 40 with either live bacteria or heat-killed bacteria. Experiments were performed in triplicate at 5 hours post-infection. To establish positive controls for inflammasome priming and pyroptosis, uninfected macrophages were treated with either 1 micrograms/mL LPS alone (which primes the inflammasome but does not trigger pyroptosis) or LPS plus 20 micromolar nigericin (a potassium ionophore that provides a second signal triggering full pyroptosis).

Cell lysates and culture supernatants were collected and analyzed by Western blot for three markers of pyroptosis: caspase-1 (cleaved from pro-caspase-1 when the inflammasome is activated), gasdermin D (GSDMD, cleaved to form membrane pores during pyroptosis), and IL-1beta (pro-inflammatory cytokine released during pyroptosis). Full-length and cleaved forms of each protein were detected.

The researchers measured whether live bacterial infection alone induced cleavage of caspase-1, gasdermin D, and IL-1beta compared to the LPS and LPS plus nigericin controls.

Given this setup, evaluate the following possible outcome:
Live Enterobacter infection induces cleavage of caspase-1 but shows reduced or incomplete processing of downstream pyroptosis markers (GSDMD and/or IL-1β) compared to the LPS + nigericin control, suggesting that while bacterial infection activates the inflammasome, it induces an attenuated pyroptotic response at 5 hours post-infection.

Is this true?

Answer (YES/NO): NO